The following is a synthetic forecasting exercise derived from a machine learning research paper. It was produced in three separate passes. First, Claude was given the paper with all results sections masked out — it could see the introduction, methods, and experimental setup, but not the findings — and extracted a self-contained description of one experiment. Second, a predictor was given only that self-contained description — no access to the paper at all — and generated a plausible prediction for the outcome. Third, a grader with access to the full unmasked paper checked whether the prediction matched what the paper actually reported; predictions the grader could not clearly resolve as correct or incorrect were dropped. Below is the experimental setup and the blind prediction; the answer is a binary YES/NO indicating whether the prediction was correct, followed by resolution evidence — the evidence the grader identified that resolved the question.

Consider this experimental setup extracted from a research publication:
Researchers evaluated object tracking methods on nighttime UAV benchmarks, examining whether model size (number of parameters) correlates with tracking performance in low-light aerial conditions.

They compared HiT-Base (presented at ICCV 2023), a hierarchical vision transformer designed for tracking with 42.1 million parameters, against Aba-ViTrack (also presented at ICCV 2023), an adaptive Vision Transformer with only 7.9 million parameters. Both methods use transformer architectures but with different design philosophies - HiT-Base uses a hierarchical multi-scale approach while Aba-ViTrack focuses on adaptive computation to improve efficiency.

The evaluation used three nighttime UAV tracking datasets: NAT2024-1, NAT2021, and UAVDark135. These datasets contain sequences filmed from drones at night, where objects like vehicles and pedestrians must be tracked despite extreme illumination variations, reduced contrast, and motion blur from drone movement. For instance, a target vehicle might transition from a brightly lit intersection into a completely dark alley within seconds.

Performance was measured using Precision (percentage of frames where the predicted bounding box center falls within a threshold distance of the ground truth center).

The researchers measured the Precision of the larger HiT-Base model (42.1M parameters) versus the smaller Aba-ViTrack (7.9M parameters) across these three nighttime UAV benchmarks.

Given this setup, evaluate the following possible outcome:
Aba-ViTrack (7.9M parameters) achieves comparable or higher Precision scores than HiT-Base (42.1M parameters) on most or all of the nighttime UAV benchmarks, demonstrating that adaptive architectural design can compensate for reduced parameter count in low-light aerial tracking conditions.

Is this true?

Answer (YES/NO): YES